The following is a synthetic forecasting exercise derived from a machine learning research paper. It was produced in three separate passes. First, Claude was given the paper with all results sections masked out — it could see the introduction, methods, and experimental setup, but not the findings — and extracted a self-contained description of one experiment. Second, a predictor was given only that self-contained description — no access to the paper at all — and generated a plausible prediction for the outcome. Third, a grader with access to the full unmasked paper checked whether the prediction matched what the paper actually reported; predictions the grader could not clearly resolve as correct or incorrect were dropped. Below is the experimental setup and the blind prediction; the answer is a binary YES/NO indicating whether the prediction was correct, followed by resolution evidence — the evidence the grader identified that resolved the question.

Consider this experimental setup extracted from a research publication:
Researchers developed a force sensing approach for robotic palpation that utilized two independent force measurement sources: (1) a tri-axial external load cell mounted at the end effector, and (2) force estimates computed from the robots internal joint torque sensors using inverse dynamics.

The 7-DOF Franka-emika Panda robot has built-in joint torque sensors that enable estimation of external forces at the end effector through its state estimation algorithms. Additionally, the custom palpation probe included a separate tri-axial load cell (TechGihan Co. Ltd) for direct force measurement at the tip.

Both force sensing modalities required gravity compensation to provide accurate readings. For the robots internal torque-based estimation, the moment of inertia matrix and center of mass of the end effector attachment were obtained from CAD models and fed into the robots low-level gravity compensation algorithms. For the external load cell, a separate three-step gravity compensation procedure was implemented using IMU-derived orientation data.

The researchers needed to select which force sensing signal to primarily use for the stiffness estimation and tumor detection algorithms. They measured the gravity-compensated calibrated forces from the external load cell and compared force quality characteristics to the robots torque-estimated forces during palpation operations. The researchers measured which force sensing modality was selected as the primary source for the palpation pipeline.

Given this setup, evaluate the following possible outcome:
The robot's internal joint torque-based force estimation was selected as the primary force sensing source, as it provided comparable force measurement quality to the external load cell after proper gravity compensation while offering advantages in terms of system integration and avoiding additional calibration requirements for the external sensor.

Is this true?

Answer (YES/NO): NO